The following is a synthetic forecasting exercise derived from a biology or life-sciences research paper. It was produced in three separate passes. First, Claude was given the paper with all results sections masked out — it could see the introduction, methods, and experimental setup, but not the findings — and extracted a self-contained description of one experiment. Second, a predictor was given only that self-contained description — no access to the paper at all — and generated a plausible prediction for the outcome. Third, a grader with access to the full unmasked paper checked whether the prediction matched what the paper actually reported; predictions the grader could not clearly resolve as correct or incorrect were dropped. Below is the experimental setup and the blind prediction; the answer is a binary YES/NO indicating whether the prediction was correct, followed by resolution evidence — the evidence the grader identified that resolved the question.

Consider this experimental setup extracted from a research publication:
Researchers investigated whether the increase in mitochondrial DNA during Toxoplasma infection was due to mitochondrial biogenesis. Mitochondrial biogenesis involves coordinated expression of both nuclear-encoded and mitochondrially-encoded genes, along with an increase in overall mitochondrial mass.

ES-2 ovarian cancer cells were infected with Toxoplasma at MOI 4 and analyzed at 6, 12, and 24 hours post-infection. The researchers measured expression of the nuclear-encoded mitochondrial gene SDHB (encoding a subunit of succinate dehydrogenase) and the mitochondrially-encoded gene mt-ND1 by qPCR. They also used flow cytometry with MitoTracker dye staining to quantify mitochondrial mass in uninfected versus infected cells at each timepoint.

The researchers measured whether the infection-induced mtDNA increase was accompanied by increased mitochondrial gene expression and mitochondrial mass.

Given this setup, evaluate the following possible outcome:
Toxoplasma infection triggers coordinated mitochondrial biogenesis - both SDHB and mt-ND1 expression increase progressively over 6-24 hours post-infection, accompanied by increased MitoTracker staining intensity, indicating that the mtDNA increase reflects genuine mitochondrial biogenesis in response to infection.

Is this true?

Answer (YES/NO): NO